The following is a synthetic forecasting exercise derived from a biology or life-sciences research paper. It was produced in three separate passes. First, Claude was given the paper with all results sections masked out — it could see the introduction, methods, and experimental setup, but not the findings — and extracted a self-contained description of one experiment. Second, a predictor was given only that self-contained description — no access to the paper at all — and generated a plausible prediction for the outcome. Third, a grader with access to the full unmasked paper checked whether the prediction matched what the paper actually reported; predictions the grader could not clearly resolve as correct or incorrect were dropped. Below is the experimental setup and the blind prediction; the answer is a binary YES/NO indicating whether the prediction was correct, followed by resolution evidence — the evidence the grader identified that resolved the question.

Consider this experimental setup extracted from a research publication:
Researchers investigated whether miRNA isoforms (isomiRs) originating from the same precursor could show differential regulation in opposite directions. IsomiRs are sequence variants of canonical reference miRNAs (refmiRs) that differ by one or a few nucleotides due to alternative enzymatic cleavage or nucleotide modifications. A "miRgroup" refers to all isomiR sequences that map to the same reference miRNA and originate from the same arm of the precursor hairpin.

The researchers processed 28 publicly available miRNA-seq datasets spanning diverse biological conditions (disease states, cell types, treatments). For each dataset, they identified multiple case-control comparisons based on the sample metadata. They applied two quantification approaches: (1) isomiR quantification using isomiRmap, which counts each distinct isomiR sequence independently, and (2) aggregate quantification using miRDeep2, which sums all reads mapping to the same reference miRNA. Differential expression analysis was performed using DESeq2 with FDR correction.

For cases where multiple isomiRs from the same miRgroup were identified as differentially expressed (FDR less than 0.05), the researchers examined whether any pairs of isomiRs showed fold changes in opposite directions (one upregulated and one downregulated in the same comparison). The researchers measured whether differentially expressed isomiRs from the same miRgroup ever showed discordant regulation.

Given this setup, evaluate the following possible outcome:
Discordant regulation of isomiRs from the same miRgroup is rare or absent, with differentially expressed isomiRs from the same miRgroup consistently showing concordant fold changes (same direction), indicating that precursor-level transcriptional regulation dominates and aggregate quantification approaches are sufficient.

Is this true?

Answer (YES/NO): NO